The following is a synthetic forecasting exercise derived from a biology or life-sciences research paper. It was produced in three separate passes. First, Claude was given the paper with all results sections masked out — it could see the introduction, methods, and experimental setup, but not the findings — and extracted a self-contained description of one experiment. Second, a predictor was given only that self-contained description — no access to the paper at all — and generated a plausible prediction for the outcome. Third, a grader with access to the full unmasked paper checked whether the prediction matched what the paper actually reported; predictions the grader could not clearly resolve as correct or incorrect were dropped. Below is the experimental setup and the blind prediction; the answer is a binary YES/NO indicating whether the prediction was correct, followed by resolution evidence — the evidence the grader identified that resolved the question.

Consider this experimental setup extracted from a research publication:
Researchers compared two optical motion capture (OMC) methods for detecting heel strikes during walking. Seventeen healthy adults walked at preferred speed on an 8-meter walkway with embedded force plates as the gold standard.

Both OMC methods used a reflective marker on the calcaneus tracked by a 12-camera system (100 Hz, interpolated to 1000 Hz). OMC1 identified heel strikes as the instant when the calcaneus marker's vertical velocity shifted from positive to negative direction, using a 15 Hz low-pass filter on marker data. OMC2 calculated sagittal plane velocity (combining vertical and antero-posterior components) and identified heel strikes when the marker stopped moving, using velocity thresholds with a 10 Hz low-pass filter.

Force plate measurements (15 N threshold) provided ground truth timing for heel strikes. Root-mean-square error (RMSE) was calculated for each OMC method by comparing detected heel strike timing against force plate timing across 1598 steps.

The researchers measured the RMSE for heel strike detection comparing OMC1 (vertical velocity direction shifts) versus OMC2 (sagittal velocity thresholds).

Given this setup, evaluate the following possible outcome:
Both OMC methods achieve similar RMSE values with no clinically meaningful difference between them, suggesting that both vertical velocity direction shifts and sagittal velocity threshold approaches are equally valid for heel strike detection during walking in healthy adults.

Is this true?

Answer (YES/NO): NO